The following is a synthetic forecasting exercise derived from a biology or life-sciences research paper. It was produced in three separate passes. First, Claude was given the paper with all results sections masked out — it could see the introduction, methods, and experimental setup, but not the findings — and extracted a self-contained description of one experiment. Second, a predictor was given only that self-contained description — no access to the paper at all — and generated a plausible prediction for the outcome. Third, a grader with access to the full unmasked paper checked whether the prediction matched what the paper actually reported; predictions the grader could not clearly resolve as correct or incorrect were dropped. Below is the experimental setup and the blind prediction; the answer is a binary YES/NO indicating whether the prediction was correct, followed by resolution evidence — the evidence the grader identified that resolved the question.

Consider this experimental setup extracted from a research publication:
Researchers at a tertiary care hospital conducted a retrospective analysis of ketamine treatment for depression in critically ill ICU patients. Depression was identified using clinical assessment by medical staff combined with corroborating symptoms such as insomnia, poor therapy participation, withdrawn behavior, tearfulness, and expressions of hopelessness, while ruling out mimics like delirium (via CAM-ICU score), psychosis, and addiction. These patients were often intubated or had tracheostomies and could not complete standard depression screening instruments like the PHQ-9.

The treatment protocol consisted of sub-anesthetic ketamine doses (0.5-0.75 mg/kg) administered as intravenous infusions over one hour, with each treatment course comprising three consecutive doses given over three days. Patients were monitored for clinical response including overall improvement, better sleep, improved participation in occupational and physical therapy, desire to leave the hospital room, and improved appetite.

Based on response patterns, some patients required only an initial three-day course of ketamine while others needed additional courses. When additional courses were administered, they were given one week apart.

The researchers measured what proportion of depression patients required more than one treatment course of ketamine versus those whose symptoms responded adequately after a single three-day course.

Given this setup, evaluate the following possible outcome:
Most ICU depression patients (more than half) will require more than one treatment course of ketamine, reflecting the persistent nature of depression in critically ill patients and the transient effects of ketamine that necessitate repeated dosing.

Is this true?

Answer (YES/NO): NO